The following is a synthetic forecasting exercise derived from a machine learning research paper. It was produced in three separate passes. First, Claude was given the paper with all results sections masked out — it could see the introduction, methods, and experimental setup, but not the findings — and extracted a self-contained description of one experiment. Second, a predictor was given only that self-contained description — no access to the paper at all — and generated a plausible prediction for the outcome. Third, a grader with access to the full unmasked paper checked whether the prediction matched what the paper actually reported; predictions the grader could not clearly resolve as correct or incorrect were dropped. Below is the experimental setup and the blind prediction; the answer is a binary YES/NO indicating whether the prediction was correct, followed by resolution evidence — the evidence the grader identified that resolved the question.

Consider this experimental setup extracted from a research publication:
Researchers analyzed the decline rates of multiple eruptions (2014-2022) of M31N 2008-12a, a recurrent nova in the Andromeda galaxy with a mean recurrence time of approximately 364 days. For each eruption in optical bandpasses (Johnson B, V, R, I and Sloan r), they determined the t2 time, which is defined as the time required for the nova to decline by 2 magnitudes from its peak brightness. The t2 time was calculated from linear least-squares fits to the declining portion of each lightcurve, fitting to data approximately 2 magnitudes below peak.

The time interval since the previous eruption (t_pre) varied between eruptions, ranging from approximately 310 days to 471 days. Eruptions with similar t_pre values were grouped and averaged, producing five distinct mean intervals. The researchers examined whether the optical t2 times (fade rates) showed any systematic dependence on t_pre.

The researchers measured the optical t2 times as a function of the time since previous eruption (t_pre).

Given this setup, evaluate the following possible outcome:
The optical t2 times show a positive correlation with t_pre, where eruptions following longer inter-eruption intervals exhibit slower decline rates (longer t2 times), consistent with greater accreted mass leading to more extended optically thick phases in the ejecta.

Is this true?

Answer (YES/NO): NO